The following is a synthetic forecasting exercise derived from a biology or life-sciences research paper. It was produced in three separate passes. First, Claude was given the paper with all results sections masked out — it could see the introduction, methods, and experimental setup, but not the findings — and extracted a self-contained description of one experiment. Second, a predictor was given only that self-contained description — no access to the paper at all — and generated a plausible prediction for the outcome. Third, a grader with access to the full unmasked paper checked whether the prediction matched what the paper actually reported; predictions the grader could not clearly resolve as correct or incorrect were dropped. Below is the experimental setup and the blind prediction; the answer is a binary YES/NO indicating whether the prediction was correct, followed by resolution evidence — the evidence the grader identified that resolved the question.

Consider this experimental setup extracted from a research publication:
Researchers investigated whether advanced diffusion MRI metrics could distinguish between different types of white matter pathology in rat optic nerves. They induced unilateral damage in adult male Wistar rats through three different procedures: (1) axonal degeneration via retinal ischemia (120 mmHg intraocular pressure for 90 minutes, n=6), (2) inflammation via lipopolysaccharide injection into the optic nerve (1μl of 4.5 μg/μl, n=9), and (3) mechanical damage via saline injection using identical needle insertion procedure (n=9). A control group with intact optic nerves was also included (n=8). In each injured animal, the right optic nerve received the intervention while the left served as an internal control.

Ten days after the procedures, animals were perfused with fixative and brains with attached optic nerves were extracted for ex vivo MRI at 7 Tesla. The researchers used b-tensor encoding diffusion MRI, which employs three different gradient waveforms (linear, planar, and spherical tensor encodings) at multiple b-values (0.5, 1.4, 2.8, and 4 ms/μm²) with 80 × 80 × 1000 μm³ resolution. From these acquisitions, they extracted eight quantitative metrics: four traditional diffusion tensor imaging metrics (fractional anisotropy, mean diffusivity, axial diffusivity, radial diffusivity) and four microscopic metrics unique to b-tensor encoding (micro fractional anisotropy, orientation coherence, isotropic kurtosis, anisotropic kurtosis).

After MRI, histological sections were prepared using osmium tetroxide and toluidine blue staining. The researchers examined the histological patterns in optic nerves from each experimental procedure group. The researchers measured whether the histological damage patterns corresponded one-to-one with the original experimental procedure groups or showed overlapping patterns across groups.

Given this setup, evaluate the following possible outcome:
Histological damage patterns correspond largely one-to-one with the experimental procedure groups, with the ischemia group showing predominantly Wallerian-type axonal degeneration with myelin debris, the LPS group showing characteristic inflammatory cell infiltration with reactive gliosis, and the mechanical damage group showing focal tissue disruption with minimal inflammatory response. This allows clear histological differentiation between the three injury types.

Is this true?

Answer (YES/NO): NO